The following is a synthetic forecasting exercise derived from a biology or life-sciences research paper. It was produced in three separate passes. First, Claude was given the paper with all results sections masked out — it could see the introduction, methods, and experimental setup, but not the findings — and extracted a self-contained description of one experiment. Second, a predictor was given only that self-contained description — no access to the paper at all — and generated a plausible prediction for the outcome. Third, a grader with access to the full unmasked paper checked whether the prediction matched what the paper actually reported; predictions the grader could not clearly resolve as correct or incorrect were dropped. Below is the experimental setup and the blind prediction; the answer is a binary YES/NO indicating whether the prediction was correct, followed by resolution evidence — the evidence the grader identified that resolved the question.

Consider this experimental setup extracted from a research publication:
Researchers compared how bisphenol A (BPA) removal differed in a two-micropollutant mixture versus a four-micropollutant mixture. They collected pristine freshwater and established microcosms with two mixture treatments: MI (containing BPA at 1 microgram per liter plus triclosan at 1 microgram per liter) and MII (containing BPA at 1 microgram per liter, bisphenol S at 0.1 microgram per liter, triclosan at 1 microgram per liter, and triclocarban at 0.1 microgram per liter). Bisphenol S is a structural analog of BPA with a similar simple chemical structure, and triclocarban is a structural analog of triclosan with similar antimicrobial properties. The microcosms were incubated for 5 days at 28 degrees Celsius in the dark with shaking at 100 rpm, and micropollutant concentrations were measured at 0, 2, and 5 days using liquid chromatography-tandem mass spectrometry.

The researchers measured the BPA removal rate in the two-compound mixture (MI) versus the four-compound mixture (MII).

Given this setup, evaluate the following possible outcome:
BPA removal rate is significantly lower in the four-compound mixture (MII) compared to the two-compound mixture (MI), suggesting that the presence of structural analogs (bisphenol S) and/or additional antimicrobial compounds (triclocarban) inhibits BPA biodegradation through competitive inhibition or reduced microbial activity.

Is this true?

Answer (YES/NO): NO